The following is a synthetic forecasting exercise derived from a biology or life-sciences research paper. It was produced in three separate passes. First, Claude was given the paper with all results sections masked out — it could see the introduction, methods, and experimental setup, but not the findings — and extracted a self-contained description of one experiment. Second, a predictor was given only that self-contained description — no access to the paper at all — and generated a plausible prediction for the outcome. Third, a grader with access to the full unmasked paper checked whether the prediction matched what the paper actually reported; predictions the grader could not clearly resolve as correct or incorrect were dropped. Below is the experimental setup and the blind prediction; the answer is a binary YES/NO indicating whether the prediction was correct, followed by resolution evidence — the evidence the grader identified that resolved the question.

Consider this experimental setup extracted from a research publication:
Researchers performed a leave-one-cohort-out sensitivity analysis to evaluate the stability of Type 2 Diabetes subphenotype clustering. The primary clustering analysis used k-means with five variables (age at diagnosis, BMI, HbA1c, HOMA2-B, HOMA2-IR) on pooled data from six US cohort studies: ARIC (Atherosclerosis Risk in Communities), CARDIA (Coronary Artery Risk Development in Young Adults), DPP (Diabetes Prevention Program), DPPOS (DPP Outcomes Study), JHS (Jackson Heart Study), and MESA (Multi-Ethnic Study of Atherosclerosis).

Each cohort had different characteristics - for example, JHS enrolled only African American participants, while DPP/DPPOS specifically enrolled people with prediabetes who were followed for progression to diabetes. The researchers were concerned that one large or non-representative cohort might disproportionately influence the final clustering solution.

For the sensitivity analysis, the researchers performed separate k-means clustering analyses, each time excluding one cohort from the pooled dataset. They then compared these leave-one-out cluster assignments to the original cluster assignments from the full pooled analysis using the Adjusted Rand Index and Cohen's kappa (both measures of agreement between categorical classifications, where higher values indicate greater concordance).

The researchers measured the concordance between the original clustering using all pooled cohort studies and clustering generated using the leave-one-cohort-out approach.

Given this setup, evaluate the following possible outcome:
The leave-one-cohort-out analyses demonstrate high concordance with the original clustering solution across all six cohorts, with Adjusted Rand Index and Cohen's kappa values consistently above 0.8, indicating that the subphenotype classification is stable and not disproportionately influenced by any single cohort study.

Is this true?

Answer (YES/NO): NO